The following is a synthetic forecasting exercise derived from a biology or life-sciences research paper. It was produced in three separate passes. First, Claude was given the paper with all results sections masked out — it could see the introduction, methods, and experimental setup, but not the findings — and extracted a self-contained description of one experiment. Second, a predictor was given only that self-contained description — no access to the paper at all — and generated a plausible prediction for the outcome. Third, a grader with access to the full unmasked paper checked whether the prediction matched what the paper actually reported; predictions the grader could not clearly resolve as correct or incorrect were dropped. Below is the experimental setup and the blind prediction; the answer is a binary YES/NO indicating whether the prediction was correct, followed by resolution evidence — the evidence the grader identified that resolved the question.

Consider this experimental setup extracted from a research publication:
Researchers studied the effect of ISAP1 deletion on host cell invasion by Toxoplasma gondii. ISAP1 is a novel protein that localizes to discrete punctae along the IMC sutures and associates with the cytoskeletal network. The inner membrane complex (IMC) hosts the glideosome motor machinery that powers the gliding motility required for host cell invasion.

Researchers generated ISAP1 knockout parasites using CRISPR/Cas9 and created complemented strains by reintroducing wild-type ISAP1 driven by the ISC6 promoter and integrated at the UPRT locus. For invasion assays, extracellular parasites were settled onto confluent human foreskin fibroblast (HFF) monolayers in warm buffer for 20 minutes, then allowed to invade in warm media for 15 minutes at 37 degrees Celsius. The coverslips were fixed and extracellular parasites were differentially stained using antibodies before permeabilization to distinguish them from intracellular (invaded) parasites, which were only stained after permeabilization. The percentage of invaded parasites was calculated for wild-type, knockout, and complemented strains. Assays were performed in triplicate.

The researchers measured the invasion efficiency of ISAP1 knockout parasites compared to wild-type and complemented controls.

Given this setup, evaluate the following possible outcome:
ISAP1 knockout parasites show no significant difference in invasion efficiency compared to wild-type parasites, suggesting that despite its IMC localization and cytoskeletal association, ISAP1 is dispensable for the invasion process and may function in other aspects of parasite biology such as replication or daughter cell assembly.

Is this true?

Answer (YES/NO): NO